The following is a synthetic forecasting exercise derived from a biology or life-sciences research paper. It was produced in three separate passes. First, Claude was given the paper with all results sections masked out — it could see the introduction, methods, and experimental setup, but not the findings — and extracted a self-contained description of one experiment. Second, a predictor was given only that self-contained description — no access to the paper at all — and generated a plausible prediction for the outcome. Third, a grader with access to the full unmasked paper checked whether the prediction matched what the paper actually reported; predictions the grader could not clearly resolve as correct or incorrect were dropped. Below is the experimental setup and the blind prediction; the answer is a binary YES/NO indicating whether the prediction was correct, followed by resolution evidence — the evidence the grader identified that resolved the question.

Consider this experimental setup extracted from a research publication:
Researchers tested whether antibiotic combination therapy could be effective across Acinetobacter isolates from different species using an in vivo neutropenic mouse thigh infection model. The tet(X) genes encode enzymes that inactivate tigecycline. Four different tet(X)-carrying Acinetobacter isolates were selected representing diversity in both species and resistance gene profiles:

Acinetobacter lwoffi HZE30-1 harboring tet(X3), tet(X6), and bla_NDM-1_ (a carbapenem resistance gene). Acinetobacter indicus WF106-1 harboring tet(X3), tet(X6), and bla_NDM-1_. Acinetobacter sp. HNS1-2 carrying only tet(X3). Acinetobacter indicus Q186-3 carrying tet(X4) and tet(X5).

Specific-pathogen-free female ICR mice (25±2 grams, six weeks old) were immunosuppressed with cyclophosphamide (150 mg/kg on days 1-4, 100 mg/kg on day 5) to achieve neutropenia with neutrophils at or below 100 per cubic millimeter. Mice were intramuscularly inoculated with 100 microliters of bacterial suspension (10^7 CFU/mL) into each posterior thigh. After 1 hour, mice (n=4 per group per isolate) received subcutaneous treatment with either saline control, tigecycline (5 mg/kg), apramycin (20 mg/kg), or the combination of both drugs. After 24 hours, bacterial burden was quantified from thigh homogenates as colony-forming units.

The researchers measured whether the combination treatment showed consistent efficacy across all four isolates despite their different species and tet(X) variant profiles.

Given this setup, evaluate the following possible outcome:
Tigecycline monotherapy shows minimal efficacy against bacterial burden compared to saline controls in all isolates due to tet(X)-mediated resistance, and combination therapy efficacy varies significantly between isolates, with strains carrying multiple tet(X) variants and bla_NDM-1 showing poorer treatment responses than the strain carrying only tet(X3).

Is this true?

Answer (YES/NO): NO